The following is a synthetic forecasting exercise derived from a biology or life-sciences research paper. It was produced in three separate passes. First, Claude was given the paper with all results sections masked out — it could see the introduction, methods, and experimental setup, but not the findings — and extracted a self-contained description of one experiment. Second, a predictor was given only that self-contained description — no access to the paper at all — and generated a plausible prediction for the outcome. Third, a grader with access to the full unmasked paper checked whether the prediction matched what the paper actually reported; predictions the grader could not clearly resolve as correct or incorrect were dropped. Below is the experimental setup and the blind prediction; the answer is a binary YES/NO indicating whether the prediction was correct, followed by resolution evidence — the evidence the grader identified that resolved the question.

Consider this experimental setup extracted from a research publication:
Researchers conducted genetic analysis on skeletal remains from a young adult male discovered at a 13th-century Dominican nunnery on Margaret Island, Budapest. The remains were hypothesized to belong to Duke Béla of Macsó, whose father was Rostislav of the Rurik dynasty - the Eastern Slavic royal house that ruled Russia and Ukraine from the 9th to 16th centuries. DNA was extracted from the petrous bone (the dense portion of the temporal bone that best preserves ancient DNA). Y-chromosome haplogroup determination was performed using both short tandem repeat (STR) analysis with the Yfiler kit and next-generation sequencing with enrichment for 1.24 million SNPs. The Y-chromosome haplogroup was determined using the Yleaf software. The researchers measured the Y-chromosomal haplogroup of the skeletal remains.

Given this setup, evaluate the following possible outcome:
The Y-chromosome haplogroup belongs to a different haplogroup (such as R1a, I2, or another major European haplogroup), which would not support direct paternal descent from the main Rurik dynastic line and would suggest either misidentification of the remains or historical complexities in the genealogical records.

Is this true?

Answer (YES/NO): NO